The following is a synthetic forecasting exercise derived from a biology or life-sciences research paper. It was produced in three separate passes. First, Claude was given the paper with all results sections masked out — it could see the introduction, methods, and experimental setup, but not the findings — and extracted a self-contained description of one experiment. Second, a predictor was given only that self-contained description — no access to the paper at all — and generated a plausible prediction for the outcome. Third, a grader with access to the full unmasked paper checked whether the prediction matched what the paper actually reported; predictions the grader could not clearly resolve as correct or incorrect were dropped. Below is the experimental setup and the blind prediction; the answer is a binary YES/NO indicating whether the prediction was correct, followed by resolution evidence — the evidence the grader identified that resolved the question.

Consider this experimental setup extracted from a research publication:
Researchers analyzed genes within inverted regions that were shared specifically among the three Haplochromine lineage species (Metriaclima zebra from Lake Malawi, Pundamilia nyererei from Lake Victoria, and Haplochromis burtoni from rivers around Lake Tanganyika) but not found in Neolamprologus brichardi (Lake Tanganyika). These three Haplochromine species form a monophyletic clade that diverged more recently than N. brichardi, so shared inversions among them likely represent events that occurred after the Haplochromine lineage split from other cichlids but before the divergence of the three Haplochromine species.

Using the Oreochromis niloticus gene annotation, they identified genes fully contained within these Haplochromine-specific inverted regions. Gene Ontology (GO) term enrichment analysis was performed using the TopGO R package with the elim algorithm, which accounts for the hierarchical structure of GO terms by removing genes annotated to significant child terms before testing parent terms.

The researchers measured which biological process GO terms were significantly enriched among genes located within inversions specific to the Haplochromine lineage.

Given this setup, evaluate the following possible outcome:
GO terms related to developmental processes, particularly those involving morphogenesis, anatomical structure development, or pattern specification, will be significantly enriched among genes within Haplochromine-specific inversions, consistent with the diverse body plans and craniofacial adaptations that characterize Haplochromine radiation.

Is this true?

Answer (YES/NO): YES